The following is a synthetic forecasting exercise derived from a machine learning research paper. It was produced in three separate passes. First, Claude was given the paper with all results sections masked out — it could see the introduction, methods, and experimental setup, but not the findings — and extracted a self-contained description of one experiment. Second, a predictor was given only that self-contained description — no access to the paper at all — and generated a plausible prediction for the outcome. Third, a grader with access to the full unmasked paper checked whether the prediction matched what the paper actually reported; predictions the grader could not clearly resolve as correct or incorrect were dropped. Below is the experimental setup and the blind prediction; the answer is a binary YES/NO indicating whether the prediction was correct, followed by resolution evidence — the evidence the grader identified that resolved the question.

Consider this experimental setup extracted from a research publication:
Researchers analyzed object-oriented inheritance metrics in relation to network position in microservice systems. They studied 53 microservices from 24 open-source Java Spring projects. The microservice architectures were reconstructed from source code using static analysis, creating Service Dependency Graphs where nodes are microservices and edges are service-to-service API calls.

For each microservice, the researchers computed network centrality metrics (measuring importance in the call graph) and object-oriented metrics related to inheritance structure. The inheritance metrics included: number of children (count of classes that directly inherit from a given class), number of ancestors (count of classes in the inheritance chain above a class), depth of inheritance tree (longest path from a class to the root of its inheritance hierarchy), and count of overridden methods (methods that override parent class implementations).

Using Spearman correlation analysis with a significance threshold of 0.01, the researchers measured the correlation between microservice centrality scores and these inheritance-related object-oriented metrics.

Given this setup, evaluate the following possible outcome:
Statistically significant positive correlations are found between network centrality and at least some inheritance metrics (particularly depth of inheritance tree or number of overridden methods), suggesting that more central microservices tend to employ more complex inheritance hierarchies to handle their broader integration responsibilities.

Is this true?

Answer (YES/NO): NO